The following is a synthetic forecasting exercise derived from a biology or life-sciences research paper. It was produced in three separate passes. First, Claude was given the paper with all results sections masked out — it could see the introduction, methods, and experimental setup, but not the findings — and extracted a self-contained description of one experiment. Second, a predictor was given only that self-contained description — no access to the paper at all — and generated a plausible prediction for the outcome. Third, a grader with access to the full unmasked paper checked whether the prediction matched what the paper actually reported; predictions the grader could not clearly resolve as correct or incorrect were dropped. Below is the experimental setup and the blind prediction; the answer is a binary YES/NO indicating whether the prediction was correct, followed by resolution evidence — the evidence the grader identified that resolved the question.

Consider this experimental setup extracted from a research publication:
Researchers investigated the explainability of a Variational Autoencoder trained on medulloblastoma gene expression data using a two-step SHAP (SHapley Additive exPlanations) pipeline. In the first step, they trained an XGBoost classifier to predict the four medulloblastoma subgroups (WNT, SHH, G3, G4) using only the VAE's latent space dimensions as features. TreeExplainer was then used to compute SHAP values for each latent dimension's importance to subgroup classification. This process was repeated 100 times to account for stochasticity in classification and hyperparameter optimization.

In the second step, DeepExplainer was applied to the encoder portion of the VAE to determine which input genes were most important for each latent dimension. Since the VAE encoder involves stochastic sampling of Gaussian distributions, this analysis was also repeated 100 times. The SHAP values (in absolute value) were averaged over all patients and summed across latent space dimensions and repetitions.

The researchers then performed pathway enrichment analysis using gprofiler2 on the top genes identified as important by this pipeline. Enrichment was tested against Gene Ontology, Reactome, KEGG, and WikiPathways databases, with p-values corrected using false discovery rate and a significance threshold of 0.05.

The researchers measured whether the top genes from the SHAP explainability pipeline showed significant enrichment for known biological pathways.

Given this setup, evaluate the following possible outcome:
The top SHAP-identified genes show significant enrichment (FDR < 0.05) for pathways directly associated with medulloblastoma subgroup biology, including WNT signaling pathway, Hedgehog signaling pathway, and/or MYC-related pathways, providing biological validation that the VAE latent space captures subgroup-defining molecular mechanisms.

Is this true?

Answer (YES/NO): NO